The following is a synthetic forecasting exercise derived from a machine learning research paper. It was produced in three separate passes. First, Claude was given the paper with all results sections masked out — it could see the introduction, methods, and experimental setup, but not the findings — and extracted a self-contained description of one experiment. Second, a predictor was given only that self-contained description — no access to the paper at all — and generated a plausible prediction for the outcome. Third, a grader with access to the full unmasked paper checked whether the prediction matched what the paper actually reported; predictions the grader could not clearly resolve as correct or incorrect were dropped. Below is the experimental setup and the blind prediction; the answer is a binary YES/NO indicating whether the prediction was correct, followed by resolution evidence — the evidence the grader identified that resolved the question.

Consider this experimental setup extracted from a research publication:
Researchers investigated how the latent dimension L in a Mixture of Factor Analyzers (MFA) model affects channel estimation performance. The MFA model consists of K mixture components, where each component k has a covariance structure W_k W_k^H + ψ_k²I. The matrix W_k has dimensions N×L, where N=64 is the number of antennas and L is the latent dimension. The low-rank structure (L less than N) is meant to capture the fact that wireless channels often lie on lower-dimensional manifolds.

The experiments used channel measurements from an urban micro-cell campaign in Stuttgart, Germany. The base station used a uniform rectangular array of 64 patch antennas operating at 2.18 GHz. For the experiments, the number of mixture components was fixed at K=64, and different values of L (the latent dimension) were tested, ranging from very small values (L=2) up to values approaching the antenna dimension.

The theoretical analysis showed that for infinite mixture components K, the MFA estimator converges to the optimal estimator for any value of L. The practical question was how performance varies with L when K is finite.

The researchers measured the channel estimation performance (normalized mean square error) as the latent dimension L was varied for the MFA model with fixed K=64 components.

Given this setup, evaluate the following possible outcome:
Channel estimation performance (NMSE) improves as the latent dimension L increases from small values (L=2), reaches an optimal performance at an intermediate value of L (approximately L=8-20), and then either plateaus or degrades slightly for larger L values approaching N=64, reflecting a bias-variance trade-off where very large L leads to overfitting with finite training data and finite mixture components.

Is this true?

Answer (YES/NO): NO